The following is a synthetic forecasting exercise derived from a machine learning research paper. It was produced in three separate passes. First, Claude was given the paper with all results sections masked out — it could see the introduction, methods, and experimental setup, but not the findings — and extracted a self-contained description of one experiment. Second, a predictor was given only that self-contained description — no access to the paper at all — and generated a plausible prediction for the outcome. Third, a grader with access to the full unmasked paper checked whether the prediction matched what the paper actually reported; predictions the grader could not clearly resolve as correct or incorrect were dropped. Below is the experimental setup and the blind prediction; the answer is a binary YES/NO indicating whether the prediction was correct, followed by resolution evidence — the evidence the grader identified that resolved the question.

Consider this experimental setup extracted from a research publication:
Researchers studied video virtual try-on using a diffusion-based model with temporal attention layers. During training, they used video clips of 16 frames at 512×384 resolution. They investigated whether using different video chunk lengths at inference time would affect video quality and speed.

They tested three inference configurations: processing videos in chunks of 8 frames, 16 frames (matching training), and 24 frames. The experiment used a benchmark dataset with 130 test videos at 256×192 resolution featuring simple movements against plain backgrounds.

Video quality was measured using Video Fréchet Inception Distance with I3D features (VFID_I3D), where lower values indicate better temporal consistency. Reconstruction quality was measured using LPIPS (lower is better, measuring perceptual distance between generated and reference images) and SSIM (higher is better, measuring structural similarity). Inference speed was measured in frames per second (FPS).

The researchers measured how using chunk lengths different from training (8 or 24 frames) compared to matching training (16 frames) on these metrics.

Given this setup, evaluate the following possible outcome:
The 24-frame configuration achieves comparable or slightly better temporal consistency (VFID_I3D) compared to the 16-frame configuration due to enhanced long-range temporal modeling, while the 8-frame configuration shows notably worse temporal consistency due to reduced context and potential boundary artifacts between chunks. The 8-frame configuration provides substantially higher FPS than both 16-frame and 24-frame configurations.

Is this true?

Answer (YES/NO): NO